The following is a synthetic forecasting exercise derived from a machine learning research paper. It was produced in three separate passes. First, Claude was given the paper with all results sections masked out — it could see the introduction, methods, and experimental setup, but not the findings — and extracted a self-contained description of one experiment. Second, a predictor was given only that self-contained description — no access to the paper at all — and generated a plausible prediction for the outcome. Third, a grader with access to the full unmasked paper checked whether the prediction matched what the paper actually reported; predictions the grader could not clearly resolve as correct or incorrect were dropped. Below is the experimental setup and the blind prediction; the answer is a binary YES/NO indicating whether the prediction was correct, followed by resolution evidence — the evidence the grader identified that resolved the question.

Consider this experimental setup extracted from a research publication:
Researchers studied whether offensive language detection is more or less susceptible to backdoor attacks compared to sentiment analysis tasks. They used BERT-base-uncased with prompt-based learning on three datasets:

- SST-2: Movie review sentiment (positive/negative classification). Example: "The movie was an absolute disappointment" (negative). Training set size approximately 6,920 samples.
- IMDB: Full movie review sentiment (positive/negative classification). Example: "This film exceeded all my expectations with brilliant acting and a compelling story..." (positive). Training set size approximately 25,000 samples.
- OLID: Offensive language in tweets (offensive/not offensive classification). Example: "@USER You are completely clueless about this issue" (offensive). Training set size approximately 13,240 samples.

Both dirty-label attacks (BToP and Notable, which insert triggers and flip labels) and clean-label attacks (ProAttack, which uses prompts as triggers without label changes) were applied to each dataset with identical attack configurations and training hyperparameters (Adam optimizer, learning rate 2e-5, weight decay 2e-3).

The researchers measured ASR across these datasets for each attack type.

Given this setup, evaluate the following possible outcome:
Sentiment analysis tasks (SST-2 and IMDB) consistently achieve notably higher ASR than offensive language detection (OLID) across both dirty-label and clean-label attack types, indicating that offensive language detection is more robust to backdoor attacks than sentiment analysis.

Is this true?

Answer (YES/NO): NO